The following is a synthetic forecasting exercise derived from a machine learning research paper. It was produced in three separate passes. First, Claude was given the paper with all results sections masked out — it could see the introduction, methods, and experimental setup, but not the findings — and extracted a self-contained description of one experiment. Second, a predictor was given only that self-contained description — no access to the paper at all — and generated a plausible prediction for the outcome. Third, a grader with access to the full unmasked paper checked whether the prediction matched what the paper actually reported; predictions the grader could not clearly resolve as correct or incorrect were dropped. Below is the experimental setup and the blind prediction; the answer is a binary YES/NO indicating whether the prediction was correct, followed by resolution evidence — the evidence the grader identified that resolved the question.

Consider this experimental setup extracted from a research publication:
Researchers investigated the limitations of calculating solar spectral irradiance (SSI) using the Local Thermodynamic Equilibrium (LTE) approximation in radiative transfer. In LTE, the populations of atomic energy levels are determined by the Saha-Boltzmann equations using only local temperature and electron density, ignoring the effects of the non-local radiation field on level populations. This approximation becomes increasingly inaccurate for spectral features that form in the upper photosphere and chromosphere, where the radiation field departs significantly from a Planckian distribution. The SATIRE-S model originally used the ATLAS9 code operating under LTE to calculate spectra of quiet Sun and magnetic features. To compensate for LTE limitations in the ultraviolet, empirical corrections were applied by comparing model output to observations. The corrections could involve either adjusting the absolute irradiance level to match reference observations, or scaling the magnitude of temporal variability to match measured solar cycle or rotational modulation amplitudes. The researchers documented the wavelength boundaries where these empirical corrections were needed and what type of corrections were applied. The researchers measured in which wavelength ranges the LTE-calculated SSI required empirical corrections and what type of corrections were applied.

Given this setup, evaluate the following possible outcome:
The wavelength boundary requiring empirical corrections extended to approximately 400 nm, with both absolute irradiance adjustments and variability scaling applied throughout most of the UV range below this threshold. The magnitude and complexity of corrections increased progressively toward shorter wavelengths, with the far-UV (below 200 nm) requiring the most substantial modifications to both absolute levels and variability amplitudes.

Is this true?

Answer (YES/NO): NO